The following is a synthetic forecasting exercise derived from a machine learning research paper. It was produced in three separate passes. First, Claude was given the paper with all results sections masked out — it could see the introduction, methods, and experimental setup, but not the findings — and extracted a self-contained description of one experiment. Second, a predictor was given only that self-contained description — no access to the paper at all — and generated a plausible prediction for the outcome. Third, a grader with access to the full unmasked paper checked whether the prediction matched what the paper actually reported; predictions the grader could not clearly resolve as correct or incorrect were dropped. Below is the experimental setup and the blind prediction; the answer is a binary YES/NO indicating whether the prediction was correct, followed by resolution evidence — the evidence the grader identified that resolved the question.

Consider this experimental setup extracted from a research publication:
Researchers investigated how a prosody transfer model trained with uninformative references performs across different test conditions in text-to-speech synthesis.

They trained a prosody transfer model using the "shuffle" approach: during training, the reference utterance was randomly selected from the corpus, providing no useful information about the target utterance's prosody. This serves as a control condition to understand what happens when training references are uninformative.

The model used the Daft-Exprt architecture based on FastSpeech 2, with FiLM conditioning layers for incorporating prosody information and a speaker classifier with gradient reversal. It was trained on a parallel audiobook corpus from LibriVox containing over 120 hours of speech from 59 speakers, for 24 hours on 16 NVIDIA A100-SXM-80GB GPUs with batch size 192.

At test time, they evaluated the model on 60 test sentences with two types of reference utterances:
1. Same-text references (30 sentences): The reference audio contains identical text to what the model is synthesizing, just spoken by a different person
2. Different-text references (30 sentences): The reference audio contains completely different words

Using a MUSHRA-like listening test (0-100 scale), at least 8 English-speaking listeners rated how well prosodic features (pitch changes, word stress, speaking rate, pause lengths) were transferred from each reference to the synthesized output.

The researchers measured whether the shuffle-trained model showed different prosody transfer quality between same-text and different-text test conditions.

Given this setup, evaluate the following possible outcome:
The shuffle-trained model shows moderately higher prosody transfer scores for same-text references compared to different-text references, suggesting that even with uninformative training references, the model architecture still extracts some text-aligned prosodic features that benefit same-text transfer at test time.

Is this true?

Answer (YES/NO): NO